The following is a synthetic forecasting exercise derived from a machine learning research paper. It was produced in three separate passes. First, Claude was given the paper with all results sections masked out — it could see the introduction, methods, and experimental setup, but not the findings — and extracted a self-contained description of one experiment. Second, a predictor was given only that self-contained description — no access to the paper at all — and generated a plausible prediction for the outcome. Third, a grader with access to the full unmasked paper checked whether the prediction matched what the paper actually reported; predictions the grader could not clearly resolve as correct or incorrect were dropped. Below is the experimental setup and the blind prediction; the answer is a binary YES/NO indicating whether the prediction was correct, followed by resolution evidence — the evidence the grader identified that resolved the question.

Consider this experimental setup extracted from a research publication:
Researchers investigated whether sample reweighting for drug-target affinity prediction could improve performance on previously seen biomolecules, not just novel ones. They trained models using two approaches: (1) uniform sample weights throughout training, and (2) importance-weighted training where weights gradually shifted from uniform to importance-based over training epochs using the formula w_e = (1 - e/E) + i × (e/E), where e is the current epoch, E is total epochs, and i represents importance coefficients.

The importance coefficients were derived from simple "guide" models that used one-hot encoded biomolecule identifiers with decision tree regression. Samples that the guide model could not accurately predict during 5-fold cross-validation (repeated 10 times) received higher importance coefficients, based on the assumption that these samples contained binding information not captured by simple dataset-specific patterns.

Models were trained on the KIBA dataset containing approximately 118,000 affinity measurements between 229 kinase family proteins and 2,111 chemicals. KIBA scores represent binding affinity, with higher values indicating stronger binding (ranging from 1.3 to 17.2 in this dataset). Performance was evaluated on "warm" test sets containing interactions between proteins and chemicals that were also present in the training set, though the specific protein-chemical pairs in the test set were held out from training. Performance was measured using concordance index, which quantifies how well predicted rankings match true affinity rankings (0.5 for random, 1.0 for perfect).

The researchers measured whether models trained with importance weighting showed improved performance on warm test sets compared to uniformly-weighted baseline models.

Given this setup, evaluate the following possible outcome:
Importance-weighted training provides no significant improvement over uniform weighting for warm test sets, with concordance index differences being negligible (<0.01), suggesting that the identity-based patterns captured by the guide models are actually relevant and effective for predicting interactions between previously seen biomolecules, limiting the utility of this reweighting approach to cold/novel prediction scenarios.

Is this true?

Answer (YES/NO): NO